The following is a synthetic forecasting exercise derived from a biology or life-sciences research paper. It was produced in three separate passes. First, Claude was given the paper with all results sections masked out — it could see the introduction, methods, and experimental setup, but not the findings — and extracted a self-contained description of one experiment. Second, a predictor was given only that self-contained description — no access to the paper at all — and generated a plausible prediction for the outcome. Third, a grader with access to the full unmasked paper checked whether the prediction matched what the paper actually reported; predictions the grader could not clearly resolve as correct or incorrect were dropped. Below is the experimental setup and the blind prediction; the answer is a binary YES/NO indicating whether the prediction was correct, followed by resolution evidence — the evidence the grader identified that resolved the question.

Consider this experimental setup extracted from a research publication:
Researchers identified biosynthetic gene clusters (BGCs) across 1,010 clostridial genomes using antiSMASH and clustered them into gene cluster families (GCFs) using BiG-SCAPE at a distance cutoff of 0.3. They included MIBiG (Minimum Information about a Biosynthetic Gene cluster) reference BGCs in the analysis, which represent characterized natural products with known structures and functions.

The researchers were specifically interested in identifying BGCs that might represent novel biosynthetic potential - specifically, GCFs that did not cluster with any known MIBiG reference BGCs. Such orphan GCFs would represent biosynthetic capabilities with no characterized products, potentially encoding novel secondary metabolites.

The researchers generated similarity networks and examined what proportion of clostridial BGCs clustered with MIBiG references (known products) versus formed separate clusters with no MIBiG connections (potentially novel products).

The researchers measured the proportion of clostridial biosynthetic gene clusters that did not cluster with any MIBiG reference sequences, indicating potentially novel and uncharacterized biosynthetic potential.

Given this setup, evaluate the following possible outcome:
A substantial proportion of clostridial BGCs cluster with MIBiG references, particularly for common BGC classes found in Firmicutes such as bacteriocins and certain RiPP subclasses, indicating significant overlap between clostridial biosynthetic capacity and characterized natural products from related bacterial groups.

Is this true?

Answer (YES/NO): NO